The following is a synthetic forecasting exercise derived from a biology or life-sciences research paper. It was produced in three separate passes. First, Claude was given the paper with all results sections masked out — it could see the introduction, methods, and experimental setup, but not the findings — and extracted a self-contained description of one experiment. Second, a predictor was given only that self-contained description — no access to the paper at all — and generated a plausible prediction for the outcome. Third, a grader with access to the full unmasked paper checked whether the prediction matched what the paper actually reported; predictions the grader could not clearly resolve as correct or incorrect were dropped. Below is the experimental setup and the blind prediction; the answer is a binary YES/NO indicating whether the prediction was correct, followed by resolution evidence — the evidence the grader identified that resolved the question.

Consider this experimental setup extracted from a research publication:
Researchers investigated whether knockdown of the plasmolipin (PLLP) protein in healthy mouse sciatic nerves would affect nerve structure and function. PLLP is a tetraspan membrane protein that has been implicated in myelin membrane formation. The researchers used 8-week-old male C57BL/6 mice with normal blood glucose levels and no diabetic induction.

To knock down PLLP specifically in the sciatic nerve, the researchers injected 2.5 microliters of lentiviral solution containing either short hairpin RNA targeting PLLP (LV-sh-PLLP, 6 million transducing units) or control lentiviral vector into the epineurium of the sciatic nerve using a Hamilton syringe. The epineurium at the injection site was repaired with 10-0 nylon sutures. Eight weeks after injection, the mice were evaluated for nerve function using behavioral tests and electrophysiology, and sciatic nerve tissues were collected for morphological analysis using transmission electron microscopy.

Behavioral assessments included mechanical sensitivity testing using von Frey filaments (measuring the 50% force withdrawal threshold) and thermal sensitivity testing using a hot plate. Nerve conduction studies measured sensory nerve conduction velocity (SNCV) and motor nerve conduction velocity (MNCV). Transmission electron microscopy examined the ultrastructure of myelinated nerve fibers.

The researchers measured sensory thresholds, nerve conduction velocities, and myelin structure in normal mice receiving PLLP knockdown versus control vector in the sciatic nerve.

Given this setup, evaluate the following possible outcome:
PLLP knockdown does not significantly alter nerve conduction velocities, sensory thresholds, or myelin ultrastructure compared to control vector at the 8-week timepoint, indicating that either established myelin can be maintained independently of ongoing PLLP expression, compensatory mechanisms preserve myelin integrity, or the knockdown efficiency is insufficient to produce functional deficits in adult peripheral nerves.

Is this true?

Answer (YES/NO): NO